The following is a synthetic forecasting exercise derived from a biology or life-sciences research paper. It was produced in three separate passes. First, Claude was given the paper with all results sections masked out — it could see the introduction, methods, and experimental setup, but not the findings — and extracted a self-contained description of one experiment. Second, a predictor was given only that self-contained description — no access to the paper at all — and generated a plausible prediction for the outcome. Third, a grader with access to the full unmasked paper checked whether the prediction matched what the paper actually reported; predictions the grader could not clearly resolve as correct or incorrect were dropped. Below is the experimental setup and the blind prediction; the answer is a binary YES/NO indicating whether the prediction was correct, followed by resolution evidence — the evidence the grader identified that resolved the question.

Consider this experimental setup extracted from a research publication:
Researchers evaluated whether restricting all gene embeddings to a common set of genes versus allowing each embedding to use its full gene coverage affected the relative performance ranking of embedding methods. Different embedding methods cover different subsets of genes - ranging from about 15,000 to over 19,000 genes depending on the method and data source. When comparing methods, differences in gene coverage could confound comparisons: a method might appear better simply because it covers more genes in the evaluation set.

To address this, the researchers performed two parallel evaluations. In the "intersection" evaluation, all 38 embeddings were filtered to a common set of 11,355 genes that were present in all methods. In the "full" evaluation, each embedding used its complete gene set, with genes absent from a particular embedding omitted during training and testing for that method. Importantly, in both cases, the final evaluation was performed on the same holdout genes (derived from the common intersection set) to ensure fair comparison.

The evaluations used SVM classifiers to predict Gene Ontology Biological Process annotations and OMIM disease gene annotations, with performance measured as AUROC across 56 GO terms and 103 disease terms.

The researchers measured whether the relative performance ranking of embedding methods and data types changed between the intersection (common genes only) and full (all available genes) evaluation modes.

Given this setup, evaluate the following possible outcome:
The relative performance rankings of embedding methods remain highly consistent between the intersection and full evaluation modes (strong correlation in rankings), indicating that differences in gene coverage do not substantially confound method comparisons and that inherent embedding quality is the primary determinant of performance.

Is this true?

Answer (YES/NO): YES